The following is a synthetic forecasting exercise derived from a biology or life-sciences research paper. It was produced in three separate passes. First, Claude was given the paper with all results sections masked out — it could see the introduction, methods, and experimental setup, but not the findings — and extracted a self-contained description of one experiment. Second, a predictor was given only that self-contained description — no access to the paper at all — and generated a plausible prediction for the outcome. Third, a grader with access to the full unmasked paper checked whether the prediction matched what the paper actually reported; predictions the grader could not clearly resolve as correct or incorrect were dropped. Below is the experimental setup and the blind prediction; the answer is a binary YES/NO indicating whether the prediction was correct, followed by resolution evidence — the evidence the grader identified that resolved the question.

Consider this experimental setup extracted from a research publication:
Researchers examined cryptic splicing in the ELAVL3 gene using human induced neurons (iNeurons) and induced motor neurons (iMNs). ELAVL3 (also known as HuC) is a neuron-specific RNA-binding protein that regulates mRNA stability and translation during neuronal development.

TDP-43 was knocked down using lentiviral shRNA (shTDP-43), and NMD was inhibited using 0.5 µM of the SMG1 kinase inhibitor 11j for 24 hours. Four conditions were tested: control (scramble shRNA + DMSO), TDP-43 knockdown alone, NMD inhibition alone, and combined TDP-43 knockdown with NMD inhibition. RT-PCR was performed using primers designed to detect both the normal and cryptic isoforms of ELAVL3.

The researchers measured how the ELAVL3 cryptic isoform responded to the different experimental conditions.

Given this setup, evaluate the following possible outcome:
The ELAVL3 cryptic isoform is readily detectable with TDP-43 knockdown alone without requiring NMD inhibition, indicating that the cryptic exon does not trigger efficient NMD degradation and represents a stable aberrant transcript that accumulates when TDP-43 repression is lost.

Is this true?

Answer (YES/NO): NO